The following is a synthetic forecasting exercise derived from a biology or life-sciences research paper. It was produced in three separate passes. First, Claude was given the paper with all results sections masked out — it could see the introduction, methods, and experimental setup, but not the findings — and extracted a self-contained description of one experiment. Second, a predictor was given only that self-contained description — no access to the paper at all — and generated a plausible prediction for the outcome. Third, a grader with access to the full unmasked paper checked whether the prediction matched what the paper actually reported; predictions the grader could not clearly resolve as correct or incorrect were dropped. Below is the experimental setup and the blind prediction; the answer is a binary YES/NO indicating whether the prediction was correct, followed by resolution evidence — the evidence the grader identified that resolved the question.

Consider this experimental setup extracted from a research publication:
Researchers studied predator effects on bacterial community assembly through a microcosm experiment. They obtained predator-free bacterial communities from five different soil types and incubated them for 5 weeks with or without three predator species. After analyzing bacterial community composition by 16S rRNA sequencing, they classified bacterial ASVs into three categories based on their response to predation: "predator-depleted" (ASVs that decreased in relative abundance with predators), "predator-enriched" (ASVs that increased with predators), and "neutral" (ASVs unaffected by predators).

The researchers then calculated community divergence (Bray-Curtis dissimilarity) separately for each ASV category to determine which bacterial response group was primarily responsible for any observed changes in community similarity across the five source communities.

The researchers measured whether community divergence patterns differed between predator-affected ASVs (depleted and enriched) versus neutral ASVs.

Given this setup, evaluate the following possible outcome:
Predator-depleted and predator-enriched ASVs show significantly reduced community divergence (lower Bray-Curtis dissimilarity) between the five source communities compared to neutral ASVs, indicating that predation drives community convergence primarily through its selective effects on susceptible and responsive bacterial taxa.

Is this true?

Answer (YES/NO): YES